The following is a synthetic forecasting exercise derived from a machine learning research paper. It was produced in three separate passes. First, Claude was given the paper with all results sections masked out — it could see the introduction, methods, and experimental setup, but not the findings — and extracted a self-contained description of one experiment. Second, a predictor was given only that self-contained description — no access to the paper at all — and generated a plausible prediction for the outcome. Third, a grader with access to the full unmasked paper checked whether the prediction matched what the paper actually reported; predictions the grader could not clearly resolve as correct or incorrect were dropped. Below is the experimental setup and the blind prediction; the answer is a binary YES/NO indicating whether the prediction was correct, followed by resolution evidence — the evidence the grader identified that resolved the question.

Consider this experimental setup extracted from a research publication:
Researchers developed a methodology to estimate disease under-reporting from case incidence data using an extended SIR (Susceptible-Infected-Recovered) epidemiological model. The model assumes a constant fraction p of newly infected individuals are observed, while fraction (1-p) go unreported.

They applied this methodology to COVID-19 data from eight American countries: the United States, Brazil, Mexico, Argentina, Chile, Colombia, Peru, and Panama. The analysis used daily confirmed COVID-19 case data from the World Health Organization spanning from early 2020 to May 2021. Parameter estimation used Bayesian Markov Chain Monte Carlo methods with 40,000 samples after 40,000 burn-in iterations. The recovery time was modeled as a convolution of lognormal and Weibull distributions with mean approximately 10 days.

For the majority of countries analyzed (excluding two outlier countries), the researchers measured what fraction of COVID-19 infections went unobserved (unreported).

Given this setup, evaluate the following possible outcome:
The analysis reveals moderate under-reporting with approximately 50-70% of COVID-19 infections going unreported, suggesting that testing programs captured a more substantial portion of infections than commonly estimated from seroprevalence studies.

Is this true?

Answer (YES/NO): NO